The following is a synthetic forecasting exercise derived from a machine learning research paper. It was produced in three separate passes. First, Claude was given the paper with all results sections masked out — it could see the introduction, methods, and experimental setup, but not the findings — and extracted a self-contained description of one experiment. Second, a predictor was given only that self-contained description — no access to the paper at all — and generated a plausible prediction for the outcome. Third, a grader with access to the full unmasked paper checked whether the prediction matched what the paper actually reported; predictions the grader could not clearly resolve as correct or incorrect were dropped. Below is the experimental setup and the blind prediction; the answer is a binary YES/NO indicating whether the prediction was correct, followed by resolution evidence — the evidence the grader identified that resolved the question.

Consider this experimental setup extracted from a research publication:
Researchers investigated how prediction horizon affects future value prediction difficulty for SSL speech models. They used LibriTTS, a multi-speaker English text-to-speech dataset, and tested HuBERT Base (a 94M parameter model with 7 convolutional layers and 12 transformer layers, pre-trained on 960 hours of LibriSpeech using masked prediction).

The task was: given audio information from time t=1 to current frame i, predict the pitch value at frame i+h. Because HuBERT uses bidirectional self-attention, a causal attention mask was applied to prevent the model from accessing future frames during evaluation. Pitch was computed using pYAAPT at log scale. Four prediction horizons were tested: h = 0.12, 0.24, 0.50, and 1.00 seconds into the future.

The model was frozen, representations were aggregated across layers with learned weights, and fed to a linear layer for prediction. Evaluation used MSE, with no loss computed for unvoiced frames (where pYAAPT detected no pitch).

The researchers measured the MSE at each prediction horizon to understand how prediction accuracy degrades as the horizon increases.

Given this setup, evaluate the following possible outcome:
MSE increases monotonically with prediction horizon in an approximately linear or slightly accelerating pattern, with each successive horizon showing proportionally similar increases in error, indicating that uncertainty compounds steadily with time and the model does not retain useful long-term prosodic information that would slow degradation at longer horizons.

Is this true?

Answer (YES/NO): NO